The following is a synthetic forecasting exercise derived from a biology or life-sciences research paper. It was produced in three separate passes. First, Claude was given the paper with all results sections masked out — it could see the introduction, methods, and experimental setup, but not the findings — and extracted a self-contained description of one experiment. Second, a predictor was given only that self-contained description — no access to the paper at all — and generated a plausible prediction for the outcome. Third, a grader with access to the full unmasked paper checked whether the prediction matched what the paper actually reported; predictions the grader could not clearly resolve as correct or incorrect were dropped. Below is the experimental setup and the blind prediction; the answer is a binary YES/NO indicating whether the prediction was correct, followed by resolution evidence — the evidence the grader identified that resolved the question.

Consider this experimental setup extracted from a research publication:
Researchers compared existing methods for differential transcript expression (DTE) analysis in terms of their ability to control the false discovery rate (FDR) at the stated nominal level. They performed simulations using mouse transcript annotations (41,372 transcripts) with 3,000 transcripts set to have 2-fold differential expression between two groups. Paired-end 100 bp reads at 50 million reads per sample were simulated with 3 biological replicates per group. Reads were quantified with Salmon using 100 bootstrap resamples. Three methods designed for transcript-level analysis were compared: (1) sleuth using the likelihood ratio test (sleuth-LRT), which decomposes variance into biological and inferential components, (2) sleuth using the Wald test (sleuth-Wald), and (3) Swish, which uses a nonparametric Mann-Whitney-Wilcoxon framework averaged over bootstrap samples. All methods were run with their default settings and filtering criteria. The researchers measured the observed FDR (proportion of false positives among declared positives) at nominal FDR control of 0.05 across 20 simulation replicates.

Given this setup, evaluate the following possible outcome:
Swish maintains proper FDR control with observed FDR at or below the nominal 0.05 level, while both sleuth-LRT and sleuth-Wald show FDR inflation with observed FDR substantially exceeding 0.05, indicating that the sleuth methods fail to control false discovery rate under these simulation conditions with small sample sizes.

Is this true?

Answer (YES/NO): NO